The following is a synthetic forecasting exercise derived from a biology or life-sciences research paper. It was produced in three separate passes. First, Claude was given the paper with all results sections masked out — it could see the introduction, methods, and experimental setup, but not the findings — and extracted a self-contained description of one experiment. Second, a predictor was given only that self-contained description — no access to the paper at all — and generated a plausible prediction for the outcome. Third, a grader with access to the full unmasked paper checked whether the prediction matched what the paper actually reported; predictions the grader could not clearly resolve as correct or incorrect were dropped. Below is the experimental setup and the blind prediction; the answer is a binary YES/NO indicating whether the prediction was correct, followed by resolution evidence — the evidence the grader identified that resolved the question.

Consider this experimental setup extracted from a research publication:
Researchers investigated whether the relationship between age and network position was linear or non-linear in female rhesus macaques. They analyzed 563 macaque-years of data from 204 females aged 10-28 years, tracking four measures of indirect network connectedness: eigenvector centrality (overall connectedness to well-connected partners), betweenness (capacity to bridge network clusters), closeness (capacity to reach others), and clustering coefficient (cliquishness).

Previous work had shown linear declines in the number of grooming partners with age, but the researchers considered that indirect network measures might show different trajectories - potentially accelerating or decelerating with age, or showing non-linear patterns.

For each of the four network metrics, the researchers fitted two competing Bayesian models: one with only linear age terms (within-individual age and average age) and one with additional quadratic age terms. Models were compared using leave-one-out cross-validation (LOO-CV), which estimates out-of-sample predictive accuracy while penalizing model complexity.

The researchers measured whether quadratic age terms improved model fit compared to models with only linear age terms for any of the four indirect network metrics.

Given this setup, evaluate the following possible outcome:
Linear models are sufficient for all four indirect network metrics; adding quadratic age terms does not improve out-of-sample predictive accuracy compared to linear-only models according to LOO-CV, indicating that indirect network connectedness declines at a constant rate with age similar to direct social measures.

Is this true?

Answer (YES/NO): YES